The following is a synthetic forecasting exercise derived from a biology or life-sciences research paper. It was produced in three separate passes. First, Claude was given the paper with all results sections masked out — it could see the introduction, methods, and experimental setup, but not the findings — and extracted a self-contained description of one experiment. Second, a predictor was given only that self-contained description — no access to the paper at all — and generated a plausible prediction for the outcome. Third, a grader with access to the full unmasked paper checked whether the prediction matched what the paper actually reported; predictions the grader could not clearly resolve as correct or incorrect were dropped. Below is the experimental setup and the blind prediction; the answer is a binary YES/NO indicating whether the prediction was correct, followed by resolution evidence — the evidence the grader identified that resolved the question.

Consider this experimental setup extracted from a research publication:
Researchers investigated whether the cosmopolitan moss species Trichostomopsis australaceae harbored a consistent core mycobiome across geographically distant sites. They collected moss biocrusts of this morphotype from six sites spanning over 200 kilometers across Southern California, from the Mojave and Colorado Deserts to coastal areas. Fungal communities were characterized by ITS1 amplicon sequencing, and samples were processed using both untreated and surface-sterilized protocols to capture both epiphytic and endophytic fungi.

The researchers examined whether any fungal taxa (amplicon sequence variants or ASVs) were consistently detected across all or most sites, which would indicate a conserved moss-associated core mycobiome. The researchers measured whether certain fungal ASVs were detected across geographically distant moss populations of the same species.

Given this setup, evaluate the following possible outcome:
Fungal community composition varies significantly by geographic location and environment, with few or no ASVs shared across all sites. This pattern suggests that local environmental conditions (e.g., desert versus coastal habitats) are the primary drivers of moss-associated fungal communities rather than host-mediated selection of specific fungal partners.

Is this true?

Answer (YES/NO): NO